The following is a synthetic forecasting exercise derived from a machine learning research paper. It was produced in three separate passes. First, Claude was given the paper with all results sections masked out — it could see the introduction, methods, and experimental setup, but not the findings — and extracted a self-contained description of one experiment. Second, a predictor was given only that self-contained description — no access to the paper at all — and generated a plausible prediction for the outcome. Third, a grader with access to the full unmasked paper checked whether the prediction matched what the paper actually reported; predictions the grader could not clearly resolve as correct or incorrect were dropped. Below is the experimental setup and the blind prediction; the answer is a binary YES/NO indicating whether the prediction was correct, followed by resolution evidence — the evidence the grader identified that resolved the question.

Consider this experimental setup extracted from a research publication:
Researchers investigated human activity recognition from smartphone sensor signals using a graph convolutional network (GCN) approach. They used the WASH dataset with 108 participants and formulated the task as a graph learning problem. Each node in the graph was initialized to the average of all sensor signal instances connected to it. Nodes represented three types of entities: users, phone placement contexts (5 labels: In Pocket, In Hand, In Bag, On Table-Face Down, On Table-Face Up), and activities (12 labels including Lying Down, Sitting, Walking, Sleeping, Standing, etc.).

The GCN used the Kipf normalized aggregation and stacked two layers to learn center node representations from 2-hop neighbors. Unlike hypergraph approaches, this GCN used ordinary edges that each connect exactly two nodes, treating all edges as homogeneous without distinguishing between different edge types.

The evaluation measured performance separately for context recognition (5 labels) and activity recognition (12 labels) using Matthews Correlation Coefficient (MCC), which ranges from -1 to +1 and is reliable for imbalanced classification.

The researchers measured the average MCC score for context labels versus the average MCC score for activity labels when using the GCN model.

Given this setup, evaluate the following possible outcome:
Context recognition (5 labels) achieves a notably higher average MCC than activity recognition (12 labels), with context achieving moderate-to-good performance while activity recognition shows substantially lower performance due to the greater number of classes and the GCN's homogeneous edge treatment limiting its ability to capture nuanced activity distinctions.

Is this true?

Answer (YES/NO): YES